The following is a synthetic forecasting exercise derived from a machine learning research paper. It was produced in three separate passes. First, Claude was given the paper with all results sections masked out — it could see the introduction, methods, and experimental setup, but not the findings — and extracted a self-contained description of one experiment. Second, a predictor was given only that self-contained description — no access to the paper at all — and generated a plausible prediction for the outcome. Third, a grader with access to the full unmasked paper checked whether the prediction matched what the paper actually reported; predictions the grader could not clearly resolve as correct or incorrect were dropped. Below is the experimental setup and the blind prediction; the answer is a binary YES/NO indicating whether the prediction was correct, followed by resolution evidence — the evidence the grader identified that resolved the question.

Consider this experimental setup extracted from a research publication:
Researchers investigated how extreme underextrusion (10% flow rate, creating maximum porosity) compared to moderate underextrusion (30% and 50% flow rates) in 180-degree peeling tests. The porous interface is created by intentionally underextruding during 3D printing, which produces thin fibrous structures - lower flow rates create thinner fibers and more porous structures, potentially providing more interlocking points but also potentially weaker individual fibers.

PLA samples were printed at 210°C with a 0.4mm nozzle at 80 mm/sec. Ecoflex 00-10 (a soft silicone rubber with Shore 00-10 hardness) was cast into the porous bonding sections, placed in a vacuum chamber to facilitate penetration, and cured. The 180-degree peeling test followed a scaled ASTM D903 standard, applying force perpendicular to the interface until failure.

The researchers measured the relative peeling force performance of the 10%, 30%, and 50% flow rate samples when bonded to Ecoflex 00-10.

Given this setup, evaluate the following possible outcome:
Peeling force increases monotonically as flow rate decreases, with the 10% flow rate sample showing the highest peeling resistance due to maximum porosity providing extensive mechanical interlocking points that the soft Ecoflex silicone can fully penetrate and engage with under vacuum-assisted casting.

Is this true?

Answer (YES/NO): NO